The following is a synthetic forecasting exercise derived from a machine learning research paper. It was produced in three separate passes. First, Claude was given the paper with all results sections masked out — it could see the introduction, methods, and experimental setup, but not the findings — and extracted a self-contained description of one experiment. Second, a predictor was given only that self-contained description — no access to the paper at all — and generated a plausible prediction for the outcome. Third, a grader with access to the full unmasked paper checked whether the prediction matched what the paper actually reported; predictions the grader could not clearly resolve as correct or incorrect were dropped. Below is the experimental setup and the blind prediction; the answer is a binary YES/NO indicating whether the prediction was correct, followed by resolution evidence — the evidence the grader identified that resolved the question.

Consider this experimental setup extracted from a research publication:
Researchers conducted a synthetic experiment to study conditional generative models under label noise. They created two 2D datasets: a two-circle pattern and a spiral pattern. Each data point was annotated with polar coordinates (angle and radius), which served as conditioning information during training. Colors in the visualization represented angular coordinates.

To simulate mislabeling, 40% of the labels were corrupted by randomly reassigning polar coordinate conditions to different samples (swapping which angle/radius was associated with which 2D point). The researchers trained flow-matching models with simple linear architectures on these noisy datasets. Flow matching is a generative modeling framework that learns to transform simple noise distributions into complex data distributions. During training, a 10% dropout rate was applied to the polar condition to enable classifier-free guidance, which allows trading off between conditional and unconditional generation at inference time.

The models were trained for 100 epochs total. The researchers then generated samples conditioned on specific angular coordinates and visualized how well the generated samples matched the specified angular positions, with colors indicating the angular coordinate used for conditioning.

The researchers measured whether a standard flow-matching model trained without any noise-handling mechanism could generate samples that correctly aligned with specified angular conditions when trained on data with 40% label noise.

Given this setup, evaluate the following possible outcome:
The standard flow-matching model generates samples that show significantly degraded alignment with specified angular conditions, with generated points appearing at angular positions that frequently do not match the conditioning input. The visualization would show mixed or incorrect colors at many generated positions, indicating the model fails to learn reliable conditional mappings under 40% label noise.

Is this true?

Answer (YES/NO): YES